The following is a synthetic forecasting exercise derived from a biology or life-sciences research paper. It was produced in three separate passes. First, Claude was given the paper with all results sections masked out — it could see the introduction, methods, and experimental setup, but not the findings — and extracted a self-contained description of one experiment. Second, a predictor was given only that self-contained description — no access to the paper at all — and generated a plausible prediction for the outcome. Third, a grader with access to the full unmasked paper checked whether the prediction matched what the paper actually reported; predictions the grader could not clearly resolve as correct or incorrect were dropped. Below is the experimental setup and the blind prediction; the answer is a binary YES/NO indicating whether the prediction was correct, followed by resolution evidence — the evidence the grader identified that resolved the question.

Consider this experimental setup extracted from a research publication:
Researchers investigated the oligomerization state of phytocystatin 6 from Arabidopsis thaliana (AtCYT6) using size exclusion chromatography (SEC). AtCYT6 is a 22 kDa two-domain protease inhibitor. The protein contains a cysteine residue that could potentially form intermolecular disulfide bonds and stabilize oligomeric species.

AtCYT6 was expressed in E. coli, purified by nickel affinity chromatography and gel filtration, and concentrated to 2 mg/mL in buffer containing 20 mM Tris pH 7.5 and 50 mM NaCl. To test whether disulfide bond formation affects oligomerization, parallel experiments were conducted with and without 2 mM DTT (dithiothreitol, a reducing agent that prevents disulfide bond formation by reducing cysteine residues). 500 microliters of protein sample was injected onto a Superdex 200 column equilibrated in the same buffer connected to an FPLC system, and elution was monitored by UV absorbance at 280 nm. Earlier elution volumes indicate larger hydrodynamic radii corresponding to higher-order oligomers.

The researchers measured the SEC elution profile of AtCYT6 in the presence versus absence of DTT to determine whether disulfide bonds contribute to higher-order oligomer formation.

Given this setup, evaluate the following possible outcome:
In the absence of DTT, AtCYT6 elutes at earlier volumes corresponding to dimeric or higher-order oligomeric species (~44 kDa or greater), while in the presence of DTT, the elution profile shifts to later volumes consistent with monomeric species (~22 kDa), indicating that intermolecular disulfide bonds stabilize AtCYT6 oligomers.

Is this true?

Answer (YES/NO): NO